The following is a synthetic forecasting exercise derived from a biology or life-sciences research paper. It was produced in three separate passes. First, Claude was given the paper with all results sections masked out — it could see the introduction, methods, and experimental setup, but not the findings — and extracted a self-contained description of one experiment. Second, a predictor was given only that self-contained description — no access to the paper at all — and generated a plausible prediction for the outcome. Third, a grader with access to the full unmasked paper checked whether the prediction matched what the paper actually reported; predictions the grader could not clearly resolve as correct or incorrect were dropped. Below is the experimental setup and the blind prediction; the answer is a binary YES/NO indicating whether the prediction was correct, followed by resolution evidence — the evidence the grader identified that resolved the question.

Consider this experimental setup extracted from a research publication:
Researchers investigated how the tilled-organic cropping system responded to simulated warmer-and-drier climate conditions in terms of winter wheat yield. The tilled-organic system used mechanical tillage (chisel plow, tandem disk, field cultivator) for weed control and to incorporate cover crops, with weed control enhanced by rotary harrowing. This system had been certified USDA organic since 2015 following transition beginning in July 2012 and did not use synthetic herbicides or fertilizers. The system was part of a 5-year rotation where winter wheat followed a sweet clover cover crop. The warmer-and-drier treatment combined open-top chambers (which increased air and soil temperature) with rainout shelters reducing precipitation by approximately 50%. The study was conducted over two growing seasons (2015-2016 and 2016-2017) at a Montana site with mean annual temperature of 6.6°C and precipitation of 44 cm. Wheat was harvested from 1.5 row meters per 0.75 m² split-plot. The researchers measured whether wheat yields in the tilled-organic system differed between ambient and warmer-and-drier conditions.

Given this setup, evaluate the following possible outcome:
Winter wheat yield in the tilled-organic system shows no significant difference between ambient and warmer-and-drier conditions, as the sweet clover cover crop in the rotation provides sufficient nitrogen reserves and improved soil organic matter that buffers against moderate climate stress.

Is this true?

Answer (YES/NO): NO